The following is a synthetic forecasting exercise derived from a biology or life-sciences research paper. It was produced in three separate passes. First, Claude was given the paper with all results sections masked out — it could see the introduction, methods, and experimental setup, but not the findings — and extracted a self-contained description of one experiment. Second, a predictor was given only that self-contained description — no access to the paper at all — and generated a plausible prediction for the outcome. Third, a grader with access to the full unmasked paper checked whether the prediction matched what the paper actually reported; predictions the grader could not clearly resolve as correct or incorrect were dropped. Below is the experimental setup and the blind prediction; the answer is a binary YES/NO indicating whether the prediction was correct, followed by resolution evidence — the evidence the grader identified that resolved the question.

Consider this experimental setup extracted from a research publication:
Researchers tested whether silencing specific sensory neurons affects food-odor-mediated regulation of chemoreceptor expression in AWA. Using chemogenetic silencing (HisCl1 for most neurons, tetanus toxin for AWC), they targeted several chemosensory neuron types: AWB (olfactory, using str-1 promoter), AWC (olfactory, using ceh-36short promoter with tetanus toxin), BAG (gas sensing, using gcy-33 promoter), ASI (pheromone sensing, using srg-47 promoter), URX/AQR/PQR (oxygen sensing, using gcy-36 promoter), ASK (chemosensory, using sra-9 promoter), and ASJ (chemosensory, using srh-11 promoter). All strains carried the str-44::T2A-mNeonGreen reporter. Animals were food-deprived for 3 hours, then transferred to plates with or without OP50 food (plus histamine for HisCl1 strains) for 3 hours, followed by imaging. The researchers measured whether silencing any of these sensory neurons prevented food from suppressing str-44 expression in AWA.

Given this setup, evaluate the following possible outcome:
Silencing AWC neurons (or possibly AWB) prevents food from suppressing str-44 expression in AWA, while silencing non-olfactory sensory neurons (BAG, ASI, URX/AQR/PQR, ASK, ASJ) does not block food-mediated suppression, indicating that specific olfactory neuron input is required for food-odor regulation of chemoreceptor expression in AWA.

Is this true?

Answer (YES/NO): NO